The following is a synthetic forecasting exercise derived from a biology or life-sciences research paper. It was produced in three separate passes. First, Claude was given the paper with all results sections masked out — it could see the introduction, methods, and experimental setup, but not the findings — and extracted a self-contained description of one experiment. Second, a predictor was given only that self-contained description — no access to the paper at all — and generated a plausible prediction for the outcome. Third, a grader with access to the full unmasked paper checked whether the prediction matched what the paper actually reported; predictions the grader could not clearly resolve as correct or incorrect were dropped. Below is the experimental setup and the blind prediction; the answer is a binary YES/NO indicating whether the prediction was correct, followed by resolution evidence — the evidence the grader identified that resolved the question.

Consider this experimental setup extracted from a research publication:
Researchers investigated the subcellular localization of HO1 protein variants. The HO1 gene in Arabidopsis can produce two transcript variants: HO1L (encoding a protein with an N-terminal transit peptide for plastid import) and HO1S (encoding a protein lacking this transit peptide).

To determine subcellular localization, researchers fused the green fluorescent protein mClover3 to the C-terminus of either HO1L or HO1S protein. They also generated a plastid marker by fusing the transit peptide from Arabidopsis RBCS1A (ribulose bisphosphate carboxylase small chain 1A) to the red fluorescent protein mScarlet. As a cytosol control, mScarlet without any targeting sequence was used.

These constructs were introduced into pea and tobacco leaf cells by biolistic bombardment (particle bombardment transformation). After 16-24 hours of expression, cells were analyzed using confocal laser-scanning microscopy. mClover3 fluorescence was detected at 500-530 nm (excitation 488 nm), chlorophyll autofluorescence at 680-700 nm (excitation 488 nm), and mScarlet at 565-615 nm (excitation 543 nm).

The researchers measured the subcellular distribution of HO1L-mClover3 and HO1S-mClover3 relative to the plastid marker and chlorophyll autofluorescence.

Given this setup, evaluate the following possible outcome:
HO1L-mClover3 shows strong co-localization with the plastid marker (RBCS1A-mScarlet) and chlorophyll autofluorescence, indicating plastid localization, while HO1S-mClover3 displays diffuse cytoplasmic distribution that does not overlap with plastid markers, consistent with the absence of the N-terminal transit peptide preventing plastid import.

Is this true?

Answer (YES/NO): YES